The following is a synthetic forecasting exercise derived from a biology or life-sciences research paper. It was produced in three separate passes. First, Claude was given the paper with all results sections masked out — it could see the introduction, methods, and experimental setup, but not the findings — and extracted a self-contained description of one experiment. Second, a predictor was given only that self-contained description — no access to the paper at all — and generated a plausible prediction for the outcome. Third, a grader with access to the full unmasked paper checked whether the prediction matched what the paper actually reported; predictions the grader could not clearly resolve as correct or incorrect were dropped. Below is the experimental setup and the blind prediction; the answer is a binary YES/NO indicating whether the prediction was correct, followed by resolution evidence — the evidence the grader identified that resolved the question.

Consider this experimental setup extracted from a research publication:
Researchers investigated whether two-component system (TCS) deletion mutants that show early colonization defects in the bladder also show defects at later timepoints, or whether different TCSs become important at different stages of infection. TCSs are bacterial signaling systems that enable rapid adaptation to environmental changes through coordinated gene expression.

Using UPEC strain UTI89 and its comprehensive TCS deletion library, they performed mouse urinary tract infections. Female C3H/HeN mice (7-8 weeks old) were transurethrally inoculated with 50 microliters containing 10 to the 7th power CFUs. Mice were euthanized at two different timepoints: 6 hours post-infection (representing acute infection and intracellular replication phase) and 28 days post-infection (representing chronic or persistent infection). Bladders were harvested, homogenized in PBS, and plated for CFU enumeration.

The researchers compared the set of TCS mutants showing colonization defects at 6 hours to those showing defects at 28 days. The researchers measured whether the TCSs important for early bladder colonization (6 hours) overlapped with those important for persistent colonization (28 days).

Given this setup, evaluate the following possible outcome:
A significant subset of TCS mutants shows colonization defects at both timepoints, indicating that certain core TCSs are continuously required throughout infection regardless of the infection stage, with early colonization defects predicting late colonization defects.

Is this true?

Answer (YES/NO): NO